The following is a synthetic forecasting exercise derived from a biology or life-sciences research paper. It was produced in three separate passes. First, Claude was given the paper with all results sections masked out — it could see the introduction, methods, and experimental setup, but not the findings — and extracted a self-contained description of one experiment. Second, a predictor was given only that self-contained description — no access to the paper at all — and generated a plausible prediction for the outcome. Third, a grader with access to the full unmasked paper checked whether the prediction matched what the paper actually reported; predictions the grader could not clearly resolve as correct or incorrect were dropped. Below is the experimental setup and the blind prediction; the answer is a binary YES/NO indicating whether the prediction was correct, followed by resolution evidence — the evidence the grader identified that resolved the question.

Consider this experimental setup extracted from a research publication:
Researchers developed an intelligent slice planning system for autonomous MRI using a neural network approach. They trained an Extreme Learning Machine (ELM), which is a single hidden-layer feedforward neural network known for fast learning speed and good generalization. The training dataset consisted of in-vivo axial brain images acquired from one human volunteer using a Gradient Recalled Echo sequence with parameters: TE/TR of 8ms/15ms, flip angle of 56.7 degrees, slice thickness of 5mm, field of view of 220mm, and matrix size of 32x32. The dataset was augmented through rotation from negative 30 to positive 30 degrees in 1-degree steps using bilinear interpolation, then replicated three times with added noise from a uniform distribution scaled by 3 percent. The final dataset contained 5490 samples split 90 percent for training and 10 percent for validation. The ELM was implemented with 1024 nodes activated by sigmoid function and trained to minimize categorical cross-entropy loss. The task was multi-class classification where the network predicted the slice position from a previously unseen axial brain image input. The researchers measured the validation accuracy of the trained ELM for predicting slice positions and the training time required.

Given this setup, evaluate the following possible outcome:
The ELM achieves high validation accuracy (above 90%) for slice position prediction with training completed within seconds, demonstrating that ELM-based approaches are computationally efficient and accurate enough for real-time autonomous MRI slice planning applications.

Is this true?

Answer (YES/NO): NO